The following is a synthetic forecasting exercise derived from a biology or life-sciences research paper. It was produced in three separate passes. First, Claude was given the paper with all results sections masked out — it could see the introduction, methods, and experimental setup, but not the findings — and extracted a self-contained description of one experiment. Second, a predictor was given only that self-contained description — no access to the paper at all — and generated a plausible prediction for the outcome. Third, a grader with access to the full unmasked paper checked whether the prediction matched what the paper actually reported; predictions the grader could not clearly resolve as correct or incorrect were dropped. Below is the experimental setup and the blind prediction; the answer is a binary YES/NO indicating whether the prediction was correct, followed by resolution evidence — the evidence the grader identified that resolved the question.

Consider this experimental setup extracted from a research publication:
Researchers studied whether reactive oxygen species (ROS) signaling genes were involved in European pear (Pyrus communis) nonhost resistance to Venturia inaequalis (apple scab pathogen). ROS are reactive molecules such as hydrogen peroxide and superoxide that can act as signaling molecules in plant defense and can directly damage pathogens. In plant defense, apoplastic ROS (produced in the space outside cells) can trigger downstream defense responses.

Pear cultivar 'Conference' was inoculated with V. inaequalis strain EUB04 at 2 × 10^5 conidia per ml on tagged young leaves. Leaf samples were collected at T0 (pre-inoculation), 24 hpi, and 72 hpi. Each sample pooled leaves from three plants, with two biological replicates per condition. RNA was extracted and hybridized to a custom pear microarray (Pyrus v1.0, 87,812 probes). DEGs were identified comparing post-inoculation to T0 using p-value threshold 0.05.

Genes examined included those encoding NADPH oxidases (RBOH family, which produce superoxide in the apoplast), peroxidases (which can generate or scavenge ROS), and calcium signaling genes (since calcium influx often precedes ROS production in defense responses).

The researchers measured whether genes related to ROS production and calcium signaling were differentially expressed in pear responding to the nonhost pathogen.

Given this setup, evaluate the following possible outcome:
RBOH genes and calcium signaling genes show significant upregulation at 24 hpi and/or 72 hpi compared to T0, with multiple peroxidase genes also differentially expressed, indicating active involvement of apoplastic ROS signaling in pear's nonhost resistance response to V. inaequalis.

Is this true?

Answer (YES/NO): YES